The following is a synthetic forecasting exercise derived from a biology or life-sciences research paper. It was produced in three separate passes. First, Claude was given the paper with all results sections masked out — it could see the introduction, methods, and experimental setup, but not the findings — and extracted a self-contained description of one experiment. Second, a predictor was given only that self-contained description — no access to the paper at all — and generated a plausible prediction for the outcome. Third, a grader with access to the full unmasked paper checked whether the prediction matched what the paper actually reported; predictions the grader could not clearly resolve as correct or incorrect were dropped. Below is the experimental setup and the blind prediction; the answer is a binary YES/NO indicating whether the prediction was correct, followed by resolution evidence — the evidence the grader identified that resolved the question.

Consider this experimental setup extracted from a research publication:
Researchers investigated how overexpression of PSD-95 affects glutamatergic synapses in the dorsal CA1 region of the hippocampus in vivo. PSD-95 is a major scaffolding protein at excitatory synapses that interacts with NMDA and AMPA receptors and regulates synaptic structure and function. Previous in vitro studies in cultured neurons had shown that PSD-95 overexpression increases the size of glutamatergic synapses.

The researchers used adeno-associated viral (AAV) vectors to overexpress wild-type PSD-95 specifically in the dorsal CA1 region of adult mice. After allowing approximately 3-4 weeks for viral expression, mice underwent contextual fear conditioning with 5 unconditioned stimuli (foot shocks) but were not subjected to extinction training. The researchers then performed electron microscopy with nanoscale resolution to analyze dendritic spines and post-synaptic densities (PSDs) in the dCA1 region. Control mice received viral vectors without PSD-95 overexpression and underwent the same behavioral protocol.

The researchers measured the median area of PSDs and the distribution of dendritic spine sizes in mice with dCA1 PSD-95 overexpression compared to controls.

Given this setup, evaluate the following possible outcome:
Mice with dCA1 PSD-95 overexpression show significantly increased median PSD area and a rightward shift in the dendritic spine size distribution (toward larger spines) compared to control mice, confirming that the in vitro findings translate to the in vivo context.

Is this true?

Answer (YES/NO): YES